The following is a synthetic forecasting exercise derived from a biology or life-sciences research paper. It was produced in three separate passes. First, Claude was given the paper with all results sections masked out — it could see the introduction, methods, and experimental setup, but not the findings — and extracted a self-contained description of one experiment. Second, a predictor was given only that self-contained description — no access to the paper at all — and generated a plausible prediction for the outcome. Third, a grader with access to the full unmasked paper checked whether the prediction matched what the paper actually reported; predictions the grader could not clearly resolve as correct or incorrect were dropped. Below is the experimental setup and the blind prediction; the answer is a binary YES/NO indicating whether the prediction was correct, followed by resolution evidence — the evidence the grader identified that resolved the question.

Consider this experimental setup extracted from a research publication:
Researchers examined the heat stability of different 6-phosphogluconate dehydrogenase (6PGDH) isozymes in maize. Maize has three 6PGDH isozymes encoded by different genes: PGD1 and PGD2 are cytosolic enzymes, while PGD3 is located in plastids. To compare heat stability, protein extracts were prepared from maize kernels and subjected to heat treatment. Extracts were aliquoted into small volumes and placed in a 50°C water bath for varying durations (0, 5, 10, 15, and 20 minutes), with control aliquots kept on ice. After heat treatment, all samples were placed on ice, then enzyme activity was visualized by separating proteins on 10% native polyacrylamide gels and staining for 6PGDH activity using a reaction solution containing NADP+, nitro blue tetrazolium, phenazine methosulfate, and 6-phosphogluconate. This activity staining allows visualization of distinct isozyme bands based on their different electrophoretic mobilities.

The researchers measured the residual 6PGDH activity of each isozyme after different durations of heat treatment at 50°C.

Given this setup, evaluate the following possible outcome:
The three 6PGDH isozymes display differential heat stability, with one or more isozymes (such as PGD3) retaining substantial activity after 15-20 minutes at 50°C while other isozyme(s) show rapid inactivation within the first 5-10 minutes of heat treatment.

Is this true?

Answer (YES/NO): NO